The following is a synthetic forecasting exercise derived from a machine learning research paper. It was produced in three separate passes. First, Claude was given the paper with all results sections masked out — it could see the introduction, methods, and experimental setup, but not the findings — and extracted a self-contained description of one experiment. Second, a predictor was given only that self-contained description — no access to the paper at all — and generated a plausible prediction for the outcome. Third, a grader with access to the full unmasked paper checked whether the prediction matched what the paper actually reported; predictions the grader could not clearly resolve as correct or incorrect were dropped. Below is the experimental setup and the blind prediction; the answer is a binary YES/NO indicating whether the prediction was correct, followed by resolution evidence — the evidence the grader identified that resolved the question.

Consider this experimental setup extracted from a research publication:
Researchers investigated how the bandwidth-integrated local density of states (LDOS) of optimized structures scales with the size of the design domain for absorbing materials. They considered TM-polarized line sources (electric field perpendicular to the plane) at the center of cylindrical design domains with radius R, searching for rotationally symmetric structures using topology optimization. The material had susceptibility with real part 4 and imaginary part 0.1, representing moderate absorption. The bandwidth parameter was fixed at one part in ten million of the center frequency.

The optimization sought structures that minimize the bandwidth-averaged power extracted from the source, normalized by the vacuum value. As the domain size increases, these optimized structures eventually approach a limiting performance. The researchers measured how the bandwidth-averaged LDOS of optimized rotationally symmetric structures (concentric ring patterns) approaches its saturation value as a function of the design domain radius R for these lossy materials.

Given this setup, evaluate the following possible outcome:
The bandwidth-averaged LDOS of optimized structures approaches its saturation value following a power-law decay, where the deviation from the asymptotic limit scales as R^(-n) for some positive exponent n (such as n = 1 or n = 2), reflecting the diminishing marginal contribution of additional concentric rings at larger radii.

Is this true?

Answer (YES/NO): YES